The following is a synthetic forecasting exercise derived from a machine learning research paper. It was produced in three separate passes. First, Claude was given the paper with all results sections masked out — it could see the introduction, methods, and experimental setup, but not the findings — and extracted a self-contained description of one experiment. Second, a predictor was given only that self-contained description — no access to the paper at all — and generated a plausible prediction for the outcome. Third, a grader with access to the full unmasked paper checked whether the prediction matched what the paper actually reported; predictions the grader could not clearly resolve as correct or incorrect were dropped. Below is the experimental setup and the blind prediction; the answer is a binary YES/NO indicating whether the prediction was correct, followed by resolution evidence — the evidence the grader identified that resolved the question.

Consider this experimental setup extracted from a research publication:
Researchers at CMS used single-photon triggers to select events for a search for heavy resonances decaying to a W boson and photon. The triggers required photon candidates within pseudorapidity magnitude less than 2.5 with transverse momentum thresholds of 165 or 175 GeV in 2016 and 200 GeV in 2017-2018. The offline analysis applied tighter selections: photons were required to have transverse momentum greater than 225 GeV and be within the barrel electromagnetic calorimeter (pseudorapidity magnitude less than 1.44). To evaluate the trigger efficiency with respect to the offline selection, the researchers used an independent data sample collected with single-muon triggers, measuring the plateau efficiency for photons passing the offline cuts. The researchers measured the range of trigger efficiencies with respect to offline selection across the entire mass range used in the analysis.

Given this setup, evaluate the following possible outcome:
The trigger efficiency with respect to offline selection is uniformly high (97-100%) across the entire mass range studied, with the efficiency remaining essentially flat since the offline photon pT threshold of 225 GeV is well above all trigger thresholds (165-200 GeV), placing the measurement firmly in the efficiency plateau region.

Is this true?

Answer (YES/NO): NO